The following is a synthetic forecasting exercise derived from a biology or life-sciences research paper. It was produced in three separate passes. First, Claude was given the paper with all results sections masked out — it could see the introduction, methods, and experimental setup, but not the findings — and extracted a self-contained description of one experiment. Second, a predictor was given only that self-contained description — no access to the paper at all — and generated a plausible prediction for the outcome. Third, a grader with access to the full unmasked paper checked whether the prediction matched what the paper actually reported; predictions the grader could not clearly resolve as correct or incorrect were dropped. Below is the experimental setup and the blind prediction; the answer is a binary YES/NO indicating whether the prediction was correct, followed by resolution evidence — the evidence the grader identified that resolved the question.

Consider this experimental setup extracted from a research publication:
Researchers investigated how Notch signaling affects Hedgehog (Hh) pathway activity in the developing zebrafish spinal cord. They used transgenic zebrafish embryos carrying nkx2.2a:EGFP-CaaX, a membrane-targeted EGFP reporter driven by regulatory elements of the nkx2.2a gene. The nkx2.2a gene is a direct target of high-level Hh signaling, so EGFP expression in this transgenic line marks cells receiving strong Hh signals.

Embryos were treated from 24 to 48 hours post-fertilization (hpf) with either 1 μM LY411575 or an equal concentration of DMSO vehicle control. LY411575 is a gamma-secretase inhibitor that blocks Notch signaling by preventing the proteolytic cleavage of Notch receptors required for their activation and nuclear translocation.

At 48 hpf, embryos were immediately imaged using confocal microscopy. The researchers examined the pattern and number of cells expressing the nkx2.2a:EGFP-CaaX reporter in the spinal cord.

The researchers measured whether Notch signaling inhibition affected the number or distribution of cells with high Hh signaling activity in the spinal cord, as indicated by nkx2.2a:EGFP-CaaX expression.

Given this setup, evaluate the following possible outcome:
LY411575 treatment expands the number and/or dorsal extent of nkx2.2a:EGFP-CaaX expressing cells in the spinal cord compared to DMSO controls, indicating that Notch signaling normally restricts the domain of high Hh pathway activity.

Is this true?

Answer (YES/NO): NO